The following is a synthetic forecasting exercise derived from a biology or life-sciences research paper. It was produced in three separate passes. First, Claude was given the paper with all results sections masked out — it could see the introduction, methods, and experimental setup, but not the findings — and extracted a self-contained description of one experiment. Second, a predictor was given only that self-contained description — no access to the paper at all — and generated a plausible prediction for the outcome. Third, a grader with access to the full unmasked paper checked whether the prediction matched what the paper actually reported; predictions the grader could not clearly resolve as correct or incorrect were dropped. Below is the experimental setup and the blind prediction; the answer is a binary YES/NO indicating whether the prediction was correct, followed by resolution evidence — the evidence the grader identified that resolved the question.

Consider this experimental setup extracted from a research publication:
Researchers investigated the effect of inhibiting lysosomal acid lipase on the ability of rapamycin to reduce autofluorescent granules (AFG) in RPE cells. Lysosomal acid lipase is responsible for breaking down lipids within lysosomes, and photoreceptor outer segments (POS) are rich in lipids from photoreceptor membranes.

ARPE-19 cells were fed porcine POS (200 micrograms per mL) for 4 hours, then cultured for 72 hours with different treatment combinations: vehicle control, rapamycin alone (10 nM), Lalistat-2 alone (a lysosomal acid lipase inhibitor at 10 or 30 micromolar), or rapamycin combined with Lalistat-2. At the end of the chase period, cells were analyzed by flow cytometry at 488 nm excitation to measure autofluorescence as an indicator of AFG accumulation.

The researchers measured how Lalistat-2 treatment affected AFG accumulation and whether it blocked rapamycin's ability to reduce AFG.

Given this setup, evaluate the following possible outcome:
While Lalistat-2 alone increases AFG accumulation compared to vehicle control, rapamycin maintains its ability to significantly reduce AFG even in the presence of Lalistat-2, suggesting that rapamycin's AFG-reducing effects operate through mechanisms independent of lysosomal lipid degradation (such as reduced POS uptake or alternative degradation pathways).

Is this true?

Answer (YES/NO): NO